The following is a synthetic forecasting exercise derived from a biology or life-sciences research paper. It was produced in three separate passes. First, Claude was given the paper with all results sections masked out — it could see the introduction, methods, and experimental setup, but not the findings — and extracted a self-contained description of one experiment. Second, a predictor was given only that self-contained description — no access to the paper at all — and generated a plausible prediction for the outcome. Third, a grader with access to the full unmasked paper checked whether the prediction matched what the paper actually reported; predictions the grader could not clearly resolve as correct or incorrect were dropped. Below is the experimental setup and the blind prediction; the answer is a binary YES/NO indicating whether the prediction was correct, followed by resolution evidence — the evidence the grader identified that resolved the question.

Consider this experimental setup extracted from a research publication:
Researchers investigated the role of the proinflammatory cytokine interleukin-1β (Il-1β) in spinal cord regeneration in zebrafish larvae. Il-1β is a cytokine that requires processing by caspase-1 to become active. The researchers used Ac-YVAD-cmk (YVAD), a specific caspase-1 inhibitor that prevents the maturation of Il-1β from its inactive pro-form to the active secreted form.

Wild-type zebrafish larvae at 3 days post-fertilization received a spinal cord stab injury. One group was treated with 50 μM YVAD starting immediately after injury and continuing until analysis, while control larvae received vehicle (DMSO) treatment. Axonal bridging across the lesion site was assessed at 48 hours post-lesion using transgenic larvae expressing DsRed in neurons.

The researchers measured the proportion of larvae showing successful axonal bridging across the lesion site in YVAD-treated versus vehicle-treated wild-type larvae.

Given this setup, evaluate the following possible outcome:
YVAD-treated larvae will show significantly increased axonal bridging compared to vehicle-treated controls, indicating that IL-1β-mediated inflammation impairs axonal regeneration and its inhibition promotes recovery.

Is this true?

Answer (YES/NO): NO